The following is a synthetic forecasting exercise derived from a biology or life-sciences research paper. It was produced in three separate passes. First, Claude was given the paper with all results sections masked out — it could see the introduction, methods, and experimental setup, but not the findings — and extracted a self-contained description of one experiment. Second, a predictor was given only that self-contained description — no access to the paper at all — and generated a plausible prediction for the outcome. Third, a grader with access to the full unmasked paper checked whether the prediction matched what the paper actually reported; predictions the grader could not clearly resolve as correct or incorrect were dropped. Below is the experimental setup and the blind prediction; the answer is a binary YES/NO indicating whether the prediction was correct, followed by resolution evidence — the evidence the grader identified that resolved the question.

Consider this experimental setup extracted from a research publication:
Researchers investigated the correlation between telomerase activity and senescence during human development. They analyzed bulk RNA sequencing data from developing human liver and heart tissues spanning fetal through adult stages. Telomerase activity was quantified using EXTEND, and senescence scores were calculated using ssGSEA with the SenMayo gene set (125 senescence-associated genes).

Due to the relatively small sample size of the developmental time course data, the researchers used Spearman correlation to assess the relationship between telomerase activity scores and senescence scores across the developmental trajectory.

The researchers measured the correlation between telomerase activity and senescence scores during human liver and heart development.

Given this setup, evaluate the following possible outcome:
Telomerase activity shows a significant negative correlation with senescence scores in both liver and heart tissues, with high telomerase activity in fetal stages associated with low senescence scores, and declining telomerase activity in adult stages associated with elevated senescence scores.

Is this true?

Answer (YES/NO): YES